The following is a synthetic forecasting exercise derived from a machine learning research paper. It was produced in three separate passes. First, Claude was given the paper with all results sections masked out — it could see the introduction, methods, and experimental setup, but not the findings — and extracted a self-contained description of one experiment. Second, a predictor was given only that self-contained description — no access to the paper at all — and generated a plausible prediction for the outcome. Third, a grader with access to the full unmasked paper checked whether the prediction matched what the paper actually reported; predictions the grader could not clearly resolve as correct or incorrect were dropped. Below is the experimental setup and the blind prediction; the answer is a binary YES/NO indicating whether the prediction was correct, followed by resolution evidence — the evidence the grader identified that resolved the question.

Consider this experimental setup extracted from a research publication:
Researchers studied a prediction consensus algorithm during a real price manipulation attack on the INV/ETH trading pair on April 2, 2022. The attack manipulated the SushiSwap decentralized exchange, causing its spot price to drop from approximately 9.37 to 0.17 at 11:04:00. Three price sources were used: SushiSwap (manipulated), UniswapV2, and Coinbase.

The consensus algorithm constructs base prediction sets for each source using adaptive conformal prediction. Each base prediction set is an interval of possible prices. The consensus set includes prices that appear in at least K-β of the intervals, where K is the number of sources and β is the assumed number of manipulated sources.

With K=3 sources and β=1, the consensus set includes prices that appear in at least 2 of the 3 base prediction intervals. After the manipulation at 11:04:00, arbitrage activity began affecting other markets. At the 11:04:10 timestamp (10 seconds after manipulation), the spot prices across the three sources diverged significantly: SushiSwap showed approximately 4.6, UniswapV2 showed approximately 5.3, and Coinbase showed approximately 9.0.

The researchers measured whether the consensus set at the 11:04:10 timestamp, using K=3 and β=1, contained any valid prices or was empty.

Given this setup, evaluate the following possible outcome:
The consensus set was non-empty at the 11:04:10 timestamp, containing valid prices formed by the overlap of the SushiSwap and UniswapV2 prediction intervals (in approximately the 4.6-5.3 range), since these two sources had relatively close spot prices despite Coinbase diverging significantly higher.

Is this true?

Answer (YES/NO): NO